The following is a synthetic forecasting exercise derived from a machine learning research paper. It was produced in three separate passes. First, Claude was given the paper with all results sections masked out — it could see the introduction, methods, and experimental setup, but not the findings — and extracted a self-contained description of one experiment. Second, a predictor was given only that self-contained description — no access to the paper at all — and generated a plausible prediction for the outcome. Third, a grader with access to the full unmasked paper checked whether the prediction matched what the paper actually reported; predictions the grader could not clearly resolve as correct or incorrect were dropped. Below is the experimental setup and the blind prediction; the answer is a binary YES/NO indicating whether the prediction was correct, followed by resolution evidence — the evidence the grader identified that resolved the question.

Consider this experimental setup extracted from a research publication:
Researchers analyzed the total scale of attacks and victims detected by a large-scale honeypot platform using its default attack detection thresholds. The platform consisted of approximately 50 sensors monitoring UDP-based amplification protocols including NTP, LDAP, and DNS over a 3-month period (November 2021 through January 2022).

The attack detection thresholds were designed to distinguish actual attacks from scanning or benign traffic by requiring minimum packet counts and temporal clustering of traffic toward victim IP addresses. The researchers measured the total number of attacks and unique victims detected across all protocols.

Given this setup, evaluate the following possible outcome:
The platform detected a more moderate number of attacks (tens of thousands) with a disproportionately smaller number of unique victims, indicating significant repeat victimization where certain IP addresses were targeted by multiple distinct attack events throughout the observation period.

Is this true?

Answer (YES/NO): NO